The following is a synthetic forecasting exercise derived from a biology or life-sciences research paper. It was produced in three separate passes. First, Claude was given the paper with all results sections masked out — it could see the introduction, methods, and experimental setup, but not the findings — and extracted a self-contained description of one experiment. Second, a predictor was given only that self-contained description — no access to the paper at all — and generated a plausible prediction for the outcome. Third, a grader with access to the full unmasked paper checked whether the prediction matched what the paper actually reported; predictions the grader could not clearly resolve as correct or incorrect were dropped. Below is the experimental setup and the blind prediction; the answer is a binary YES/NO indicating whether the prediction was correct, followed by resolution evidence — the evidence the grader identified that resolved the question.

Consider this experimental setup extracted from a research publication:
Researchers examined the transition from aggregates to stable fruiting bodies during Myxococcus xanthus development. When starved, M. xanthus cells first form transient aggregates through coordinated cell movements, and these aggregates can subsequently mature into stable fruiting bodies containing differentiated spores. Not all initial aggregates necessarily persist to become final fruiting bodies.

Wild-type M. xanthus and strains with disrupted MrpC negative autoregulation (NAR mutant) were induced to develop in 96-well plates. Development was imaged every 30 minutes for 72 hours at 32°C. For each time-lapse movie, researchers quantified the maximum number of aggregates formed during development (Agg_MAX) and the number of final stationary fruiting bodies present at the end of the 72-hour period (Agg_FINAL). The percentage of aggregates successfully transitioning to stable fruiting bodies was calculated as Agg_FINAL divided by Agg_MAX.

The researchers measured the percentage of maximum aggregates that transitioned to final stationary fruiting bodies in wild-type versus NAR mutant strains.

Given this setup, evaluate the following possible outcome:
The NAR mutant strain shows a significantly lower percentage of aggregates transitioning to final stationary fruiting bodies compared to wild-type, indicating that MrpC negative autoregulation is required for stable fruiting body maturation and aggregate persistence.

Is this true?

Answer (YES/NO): YES